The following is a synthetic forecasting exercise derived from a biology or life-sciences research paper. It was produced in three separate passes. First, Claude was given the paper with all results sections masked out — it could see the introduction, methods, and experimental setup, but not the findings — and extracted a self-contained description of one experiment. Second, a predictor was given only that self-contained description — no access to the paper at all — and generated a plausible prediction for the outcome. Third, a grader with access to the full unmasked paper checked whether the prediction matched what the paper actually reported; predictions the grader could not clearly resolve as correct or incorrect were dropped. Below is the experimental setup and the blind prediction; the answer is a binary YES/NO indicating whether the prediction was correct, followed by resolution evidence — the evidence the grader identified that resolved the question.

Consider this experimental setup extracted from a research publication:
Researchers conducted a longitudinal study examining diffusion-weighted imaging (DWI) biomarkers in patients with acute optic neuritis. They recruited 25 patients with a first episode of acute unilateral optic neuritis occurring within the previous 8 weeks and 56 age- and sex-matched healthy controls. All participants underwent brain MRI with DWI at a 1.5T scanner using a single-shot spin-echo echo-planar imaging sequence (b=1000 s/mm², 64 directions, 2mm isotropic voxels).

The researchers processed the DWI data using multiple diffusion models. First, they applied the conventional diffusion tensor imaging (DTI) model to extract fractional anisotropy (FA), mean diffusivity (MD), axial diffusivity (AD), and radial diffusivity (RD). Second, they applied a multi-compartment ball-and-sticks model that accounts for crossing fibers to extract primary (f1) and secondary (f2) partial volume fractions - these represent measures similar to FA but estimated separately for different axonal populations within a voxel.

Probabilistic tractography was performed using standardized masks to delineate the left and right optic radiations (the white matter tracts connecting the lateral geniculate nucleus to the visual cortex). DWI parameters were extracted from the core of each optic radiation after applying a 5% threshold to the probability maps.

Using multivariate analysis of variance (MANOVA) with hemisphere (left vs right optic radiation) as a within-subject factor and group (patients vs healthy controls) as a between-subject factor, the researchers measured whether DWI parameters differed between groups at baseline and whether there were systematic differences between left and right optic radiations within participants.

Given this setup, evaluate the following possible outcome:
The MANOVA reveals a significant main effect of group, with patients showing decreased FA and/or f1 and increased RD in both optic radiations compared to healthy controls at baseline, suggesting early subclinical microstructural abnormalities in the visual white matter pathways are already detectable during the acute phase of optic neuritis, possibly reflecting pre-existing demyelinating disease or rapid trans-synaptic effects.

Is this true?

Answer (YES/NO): NO